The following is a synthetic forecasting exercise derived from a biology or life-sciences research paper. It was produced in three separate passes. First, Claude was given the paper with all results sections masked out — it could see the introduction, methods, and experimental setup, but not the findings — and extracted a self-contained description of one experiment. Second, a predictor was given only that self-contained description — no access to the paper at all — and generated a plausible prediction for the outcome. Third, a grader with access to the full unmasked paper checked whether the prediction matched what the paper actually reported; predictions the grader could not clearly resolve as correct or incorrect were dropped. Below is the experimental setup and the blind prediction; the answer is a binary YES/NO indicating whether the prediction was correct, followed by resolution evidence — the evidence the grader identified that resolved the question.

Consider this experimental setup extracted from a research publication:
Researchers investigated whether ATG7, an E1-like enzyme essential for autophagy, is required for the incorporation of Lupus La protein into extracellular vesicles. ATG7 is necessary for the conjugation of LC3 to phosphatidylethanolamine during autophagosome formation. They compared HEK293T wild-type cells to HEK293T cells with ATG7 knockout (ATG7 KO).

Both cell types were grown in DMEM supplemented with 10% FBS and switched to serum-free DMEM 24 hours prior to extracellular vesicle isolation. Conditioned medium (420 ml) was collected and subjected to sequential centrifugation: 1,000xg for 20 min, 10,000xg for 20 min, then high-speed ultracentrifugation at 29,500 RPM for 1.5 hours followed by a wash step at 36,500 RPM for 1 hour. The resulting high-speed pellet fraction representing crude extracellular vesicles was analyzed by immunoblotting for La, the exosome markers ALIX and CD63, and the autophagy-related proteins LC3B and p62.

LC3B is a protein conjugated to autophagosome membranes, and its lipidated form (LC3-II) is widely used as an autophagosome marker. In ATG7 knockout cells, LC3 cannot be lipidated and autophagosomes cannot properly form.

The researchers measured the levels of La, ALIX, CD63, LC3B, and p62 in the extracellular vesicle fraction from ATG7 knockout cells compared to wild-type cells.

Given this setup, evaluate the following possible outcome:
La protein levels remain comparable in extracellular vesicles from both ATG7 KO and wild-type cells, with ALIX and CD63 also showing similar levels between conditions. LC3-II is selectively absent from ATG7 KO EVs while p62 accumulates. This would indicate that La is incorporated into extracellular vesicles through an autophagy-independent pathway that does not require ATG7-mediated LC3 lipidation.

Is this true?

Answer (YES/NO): NO